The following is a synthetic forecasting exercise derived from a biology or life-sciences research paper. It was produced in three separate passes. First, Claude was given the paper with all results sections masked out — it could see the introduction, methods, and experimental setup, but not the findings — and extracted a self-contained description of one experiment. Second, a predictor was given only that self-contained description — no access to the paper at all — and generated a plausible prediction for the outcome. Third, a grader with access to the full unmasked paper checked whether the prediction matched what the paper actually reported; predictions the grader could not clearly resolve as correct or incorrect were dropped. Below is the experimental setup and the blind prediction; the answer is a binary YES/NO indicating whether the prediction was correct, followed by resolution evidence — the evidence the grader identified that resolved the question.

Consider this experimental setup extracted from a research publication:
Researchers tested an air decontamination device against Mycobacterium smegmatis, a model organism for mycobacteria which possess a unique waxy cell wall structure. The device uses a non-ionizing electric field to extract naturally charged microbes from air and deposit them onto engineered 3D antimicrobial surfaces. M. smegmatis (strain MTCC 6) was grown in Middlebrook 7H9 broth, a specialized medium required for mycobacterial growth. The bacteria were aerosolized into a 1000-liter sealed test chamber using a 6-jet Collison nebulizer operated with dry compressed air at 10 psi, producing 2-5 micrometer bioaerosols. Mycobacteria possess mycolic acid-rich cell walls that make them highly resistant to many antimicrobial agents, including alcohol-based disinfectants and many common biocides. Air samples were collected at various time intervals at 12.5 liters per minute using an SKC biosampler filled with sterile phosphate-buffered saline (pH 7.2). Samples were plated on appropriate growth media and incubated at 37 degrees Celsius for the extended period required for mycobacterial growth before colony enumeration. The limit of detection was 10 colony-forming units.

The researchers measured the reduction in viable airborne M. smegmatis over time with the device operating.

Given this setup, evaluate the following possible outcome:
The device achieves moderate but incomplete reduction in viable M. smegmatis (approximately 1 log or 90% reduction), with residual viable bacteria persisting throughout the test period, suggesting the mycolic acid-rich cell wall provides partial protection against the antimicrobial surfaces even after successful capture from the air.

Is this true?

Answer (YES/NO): NO